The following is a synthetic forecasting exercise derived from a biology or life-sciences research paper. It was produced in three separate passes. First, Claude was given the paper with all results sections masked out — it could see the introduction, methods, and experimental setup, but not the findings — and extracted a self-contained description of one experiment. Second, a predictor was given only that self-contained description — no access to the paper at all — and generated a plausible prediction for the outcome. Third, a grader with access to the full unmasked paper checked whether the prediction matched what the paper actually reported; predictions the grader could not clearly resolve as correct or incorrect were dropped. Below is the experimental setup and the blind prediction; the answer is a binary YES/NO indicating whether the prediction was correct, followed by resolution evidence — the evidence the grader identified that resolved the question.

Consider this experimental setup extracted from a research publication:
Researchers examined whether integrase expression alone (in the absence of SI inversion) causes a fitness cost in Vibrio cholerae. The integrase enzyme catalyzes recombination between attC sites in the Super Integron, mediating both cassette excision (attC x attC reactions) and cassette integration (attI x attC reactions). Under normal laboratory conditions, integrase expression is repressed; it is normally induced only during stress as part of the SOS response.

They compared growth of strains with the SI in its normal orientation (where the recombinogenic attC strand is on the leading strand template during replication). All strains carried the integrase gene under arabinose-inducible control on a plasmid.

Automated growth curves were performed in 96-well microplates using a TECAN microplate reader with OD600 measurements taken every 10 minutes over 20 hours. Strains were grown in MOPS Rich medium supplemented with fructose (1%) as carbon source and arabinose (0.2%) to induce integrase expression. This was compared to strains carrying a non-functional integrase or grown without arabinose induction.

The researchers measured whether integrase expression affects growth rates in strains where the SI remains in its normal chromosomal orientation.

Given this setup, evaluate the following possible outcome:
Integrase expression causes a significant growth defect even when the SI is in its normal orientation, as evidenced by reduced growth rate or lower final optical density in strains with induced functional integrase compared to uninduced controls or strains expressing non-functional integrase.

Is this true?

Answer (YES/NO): NO